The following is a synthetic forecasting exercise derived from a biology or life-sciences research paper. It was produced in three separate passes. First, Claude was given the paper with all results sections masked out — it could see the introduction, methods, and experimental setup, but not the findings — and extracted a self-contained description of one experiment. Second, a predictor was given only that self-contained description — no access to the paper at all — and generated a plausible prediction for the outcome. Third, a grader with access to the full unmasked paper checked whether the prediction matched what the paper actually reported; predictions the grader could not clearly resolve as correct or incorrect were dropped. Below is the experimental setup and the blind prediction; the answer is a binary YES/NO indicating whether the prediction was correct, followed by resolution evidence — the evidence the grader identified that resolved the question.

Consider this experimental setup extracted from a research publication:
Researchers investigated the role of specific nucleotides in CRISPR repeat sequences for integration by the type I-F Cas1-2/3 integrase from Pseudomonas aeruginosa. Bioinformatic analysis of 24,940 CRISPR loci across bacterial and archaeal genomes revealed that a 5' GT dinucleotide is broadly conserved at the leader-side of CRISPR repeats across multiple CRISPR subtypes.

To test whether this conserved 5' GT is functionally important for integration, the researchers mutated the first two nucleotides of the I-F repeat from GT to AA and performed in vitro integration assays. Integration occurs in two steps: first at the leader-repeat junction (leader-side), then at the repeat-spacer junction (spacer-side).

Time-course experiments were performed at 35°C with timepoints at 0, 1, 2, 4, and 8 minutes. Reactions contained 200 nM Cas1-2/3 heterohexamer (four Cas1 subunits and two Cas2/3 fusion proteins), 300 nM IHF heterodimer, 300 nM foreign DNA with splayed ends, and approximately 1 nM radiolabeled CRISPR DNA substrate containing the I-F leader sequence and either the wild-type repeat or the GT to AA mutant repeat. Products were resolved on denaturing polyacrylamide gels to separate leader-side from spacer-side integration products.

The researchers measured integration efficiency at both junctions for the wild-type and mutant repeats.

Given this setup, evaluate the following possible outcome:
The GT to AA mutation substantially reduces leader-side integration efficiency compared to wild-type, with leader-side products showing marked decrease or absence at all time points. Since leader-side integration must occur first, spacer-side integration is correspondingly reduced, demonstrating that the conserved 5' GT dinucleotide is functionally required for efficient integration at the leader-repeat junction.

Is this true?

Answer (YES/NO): YES